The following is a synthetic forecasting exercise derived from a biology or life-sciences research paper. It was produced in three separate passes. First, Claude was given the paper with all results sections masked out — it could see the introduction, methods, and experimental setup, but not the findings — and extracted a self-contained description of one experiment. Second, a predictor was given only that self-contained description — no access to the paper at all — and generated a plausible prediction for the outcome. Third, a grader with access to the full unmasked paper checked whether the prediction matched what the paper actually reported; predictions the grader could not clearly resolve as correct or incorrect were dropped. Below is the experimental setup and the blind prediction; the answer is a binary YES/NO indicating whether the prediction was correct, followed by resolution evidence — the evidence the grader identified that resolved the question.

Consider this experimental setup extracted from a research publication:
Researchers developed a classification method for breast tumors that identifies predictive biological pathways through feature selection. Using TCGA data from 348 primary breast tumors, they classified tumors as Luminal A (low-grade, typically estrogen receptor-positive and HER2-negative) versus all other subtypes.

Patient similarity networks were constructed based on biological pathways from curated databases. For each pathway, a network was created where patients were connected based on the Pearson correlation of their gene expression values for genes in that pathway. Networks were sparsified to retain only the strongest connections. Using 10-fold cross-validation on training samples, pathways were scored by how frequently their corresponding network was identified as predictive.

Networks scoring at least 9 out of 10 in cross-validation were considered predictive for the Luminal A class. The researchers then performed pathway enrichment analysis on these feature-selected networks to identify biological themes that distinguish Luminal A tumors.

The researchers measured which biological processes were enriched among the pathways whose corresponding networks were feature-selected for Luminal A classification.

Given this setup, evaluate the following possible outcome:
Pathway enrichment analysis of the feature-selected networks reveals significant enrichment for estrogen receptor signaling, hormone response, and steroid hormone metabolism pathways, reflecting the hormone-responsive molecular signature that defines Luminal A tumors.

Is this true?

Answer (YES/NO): NO